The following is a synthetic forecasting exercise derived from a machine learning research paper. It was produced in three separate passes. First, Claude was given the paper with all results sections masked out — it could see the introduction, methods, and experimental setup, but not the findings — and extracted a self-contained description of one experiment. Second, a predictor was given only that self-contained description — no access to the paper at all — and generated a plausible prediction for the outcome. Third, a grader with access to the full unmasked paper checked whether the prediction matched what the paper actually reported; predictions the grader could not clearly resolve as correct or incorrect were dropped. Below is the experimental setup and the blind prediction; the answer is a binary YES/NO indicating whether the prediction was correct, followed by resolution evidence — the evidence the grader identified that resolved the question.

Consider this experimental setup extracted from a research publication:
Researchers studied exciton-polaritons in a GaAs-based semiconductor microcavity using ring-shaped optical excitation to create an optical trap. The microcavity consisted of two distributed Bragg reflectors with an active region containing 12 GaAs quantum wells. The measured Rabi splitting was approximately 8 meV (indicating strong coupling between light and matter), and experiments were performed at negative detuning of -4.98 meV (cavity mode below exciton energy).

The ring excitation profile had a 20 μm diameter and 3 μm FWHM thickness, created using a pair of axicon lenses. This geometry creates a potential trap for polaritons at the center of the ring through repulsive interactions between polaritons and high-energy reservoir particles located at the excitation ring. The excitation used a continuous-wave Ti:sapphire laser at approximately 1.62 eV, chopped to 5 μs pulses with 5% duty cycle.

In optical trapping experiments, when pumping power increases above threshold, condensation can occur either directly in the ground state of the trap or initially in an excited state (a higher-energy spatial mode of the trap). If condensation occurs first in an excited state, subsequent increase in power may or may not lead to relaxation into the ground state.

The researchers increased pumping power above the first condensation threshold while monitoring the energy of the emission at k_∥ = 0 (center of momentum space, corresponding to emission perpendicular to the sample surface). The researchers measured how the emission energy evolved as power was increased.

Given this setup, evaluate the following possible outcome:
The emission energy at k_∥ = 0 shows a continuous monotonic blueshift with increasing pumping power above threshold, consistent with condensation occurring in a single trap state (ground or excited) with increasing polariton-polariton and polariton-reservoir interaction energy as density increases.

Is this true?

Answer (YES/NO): NO